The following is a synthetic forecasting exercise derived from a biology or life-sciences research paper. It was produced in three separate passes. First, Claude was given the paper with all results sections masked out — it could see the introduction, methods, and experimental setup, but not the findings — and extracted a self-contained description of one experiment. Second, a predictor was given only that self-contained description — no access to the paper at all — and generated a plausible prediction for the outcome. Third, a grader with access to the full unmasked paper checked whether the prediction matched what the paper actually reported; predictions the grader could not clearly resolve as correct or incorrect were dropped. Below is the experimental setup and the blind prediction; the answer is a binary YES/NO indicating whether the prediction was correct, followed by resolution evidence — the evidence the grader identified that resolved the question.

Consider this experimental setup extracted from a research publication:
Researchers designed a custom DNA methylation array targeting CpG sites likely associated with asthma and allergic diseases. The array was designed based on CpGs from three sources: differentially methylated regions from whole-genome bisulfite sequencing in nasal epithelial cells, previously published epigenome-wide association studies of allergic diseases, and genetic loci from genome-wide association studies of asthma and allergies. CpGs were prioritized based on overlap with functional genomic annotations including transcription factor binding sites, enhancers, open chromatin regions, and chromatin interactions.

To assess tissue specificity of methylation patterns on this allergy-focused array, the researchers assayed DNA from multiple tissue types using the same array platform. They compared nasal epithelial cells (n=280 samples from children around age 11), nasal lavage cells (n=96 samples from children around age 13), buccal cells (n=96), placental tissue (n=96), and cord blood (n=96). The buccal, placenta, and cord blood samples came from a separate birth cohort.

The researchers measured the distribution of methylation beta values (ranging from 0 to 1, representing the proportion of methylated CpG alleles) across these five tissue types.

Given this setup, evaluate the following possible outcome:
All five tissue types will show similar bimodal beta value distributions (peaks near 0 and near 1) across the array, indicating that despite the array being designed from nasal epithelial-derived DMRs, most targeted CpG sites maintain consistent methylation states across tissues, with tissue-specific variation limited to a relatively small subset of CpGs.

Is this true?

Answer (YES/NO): NO